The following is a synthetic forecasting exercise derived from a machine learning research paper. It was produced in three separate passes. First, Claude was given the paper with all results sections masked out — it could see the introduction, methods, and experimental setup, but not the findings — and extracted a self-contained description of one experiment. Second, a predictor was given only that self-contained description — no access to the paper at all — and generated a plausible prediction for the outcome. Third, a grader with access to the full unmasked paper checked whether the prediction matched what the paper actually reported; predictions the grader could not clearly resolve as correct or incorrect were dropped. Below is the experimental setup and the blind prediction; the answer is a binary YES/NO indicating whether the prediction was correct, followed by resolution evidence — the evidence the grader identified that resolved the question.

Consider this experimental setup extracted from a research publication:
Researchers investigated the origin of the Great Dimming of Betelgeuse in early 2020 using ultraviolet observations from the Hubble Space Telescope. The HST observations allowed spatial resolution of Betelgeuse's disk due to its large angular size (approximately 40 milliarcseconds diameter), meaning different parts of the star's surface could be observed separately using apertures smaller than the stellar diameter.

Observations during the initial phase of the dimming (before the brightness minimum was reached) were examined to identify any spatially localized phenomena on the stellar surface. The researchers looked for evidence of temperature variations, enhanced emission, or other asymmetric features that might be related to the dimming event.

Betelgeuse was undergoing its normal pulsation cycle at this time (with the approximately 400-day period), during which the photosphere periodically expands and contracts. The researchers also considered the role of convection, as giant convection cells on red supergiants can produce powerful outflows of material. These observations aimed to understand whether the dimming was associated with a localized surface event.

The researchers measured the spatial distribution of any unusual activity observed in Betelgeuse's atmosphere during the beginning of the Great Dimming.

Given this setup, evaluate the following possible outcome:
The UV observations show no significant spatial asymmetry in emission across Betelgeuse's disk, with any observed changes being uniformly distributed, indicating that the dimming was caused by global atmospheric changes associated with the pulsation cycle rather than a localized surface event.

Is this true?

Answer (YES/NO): NO